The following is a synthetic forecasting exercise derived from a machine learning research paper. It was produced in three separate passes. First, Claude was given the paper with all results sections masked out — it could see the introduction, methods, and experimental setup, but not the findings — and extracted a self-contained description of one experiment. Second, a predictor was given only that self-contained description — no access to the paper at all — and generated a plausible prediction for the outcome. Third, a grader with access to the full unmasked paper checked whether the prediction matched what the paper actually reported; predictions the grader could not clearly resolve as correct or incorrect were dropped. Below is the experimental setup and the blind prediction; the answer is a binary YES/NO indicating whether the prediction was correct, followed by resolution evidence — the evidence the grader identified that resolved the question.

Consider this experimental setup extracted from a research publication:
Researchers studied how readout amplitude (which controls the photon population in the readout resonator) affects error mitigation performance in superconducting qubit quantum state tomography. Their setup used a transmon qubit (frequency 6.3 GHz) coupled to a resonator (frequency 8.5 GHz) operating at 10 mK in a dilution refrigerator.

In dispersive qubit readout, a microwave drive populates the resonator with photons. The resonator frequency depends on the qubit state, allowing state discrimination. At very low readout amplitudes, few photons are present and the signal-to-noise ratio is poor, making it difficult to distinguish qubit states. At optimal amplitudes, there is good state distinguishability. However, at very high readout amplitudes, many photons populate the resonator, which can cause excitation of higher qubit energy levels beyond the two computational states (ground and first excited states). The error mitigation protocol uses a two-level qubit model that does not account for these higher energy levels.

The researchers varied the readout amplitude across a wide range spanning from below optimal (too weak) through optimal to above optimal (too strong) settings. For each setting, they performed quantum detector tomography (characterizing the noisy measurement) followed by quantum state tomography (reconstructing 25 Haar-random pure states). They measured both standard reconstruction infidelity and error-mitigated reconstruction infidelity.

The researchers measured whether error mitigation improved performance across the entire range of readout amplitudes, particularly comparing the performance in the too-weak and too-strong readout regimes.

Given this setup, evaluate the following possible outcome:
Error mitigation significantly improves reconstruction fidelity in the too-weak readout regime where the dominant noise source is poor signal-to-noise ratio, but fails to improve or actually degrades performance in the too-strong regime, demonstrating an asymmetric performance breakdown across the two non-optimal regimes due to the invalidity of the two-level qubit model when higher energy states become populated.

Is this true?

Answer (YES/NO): NO